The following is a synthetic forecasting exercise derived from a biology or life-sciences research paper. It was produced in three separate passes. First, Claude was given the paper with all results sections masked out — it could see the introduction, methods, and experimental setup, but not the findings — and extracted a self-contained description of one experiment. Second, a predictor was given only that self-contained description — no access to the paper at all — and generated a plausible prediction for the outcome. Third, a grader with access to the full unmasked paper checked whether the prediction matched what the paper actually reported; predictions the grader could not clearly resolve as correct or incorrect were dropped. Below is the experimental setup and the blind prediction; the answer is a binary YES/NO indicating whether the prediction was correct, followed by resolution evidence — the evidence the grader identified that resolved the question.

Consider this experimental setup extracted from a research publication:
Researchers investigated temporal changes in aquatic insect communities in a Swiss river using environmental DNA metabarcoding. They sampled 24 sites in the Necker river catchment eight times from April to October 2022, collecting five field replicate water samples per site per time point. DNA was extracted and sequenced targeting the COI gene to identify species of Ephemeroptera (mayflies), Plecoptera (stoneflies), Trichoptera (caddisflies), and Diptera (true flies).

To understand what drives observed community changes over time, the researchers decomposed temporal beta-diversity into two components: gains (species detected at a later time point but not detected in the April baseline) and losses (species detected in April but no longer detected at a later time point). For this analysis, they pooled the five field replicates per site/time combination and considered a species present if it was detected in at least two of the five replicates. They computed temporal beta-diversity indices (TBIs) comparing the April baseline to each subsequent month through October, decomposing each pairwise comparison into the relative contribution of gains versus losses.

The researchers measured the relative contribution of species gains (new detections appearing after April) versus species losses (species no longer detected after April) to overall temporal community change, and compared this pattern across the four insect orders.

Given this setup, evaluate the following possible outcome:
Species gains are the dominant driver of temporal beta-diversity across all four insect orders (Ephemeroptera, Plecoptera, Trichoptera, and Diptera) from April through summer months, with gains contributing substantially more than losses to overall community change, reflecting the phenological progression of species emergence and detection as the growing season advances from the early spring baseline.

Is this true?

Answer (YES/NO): NO